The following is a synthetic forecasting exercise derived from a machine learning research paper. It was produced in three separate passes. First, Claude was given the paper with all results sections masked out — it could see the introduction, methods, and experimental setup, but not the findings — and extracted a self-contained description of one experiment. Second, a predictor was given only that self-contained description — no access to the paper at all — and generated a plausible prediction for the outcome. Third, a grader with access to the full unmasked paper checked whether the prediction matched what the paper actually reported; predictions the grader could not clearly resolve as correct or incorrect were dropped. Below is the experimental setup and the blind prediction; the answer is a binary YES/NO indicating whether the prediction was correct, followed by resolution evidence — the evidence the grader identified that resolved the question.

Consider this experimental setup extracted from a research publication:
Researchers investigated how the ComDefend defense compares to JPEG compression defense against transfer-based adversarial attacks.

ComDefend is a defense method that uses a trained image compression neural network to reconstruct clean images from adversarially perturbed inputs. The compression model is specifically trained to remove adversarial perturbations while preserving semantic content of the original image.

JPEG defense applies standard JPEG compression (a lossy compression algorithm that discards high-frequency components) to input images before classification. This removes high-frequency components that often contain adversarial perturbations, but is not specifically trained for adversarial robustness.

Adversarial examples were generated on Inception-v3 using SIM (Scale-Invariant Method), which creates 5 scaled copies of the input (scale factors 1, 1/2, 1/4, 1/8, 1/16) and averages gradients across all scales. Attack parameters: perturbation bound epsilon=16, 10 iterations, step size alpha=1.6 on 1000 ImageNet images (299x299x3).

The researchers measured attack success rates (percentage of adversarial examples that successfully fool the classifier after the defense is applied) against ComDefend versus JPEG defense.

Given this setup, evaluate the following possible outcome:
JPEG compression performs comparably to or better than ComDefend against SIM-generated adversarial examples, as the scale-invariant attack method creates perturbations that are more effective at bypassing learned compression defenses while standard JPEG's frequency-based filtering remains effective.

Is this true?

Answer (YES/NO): NO